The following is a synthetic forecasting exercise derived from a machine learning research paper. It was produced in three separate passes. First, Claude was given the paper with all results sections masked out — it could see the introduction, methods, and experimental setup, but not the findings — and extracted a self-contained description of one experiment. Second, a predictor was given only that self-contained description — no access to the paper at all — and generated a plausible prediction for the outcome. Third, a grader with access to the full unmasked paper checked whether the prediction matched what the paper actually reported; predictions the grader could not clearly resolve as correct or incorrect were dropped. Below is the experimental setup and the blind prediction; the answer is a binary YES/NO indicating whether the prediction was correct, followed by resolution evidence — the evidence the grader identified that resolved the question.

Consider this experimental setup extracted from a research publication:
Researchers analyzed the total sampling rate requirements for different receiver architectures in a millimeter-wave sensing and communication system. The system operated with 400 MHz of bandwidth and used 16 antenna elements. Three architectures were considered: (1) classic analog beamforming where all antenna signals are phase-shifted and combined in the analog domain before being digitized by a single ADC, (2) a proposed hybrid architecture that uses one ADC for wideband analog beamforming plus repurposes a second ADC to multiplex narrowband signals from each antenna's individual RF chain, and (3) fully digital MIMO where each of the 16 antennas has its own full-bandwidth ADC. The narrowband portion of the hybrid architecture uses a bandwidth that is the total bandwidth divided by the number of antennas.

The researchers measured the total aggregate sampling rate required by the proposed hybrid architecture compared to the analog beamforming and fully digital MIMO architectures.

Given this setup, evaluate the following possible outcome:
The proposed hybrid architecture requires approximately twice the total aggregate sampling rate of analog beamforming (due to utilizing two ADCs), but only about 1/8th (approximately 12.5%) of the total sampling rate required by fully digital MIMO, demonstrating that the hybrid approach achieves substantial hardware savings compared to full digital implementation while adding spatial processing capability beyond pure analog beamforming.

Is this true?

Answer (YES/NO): YES